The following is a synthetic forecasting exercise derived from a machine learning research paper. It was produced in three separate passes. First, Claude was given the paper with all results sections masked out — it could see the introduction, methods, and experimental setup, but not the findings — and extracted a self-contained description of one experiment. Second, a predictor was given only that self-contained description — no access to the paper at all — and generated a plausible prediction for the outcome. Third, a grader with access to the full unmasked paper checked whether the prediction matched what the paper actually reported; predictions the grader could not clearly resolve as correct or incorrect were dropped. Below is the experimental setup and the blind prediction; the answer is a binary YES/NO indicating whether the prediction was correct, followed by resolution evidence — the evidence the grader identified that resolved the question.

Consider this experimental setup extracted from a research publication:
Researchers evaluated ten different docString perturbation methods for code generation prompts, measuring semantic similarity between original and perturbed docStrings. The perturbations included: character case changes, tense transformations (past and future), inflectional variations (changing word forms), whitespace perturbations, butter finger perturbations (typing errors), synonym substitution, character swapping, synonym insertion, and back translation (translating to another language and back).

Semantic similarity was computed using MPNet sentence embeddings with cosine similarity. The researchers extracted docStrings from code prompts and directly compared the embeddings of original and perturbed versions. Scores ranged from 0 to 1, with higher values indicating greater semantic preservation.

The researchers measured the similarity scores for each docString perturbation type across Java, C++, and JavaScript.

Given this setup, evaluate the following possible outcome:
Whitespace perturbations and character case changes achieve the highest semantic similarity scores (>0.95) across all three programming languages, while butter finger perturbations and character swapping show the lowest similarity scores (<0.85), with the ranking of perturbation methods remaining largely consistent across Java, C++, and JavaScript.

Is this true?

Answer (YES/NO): NO